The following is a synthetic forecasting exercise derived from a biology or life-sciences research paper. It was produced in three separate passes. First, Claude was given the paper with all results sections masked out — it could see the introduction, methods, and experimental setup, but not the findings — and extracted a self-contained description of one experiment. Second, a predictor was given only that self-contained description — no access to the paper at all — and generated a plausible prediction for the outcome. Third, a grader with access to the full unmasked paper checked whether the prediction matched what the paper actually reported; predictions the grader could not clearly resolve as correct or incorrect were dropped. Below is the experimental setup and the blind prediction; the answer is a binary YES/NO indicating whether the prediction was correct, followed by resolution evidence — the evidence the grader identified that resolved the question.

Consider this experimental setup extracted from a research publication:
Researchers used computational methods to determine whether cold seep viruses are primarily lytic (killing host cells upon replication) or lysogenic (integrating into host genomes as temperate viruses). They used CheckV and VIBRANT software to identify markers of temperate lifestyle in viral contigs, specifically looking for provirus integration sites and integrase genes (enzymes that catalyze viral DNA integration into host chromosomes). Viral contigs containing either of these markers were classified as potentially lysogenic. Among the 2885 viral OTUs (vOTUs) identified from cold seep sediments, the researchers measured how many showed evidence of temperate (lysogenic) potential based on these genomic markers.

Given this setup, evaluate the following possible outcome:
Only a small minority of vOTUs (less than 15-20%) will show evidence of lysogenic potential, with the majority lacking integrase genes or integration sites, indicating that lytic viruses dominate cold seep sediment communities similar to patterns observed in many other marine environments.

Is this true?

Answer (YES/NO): YES